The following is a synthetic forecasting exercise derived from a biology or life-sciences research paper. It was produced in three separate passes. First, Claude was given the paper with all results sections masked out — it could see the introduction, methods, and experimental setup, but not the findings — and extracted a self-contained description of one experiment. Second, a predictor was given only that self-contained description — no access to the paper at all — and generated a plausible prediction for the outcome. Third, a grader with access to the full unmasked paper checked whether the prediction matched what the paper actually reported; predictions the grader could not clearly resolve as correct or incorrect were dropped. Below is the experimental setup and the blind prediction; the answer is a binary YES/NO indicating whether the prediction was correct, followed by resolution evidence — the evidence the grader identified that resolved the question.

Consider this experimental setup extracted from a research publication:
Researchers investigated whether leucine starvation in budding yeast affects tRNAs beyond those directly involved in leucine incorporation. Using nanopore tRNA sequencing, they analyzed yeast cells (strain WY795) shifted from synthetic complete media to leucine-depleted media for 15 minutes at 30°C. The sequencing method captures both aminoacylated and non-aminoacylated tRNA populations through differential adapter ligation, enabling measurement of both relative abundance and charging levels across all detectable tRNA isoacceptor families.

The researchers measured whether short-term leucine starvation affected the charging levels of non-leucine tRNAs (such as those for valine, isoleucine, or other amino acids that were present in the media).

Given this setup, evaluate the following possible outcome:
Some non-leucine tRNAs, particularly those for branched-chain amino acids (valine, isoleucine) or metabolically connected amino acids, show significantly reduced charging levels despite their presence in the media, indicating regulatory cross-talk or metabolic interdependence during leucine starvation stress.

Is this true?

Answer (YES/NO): NO